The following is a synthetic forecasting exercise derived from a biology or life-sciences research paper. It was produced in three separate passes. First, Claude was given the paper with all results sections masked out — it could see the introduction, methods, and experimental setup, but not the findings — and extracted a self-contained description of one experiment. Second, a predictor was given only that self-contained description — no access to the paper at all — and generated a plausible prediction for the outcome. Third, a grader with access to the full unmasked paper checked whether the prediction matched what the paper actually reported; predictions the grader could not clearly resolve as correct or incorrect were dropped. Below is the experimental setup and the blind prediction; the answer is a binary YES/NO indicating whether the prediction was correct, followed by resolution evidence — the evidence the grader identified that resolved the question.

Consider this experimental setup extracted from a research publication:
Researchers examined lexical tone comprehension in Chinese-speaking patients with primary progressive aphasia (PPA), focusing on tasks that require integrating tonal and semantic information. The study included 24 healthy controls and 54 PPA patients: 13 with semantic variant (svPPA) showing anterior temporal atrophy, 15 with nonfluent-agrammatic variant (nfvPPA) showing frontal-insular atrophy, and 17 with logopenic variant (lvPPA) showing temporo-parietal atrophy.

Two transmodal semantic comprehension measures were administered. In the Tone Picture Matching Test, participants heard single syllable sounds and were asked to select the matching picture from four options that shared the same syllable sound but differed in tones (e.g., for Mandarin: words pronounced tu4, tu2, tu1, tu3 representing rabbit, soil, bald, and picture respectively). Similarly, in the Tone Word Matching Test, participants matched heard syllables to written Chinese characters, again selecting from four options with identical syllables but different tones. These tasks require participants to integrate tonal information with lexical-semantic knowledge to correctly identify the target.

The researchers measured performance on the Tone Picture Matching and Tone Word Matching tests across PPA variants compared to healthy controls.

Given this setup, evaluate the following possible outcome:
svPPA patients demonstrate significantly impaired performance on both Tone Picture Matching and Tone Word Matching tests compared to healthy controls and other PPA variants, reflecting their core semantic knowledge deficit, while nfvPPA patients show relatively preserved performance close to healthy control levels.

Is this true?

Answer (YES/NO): NO